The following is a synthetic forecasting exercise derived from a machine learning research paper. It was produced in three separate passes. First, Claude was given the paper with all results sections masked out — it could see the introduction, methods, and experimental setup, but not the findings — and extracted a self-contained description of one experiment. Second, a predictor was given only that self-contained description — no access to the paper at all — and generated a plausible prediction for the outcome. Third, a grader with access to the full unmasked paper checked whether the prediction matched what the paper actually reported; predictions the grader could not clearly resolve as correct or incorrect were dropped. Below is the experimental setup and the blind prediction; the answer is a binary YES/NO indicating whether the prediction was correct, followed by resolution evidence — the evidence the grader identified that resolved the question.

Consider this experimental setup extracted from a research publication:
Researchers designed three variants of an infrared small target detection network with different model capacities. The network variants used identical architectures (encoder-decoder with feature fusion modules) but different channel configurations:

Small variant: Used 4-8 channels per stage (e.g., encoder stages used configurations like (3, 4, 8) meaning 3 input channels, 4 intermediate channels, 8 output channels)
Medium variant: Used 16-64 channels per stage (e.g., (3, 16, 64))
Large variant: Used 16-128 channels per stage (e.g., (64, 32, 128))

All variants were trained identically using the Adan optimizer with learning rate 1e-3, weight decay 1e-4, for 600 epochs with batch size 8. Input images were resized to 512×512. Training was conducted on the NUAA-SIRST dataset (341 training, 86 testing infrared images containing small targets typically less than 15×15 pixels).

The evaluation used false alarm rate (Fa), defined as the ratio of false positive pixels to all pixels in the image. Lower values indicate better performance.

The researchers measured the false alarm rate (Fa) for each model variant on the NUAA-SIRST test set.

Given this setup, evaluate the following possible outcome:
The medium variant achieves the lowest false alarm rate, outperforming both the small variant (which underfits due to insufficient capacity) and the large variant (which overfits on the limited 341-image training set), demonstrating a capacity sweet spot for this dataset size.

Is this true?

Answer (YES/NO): NO